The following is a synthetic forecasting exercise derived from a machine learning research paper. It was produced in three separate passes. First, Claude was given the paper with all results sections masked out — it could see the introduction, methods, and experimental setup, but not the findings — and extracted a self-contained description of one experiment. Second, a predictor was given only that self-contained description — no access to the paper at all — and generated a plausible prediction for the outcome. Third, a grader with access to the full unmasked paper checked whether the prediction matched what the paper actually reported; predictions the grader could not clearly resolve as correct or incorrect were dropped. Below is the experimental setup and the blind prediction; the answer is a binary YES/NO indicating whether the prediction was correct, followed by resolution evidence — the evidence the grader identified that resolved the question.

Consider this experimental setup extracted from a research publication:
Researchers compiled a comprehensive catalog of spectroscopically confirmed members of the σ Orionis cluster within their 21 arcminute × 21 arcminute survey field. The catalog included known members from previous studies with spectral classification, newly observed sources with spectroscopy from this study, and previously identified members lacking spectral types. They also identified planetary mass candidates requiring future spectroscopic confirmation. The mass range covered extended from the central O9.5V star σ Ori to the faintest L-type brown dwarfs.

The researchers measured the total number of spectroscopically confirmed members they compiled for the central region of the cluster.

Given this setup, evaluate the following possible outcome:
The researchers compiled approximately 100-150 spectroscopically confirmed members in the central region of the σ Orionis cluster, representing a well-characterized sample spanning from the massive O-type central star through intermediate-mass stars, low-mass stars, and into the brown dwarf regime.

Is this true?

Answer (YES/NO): NO